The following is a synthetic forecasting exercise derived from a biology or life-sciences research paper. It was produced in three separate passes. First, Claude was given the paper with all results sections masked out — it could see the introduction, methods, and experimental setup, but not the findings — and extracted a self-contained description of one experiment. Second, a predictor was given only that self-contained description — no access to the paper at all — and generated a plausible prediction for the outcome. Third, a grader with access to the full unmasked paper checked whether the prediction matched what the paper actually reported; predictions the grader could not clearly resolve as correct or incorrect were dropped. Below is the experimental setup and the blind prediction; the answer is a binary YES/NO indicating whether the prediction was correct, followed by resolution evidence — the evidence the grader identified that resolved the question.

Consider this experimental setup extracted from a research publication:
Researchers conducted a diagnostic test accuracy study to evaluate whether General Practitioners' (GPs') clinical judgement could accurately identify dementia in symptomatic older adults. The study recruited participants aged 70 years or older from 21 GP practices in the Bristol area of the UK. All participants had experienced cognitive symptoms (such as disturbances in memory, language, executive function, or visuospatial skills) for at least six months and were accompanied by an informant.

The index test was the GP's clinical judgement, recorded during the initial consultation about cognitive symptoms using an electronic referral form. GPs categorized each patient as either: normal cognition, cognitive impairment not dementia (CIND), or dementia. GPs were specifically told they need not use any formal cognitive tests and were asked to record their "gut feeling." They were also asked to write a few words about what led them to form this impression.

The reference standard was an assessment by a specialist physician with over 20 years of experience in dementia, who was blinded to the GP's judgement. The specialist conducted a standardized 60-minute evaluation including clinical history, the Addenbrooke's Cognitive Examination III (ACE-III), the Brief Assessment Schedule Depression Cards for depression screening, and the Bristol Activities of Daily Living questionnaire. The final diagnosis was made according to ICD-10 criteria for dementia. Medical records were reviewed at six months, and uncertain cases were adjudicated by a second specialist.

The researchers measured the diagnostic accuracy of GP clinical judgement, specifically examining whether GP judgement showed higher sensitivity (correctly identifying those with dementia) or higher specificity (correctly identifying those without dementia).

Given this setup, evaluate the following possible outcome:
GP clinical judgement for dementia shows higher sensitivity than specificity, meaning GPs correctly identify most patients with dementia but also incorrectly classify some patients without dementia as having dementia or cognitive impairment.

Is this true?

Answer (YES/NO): NO